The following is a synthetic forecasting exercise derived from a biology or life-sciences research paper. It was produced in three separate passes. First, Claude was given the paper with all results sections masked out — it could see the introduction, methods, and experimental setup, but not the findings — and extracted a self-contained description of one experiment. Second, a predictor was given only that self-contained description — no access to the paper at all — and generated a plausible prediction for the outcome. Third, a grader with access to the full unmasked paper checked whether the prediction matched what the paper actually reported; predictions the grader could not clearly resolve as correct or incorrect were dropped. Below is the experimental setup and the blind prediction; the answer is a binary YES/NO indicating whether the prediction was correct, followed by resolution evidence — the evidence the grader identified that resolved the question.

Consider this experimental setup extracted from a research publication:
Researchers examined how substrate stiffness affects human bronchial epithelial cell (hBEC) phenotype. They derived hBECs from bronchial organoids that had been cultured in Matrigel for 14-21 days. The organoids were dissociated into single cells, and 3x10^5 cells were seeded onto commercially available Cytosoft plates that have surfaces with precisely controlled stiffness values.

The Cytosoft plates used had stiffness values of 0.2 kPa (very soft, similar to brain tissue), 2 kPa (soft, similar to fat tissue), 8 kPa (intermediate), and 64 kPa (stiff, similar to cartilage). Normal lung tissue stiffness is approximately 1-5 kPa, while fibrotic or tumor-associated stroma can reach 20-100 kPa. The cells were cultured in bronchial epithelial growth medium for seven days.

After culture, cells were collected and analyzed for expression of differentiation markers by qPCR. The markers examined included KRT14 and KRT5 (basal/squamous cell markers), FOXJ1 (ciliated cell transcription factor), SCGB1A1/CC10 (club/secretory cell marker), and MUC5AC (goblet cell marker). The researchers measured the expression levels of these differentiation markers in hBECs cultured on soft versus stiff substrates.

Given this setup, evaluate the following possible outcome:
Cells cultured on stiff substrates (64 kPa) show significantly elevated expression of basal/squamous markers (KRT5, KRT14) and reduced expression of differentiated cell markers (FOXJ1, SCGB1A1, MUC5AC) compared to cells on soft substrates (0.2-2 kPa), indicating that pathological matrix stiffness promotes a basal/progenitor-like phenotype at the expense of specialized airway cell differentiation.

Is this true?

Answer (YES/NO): YES